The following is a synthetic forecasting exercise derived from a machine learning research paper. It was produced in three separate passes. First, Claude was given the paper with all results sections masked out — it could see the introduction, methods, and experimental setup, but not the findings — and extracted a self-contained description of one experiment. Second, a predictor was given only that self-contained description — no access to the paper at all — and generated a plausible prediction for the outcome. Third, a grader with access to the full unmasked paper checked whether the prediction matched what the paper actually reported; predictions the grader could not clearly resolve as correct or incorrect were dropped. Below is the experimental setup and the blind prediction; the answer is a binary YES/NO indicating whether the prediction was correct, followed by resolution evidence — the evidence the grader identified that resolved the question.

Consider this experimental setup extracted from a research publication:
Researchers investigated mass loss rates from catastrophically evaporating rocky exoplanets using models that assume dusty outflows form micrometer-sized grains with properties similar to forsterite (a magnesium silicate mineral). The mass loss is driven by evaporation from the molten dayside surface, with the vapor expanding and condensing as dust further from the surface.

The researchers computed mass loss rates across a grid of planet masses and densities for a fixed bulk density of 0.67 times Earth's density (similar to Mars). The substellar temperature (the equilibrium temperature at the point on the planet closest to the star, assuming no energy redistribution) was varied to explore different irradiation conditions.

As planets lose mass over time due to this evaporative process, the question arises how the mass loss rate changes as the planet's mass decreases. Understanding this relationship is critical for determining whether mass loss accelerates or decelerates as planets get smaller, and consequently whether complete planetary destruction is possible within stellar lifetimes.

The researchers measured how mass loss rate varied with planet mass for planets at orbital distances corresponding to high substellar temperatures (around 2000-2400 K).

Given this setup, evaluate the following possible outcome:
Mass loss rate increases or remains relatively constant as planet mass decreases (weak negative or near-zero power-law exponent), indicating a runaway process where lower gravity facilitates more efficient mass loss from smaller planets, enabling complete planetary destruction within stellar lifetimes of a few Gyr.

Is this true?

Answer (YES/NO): YES